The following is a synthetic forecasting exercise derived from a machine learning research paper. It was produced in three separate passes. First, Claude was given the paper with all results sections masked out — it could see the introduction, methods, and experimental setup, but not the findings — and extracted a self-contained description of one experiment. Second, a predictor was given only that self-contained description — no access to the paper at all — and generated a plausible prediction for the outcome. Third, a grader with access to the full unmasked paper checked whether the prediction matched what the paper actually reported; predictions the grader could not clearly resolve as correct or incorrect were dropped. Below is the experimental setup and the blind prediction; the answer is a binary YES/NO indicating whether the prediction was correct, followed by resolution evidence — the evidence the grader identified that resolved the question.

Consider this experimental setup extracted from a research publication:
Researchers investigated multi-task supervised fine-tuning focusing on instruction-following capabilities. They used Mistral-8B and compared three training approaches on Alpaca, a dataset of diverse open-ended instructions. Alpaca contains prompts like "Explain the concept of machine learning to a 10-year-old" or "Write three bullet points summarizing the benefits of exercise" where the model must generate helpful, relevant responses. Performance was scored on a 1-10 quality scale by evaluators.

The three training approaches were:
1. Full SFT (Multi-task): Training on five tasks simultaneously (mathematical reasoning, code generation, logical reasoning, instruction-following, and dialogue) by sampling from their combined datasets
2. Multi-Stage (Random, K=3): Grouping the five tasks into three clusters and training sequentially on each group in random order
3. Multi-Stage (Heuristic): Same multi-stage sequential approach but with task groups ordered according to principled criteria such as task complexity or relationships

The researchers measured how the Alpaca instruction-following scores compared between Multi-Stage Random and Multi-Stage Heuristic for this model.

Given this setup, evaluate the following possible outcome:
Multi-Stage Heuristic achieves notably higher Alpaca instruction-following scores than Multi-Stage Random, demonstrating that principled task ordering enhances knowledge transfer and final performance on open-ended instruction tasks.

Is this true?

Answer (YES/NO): NO